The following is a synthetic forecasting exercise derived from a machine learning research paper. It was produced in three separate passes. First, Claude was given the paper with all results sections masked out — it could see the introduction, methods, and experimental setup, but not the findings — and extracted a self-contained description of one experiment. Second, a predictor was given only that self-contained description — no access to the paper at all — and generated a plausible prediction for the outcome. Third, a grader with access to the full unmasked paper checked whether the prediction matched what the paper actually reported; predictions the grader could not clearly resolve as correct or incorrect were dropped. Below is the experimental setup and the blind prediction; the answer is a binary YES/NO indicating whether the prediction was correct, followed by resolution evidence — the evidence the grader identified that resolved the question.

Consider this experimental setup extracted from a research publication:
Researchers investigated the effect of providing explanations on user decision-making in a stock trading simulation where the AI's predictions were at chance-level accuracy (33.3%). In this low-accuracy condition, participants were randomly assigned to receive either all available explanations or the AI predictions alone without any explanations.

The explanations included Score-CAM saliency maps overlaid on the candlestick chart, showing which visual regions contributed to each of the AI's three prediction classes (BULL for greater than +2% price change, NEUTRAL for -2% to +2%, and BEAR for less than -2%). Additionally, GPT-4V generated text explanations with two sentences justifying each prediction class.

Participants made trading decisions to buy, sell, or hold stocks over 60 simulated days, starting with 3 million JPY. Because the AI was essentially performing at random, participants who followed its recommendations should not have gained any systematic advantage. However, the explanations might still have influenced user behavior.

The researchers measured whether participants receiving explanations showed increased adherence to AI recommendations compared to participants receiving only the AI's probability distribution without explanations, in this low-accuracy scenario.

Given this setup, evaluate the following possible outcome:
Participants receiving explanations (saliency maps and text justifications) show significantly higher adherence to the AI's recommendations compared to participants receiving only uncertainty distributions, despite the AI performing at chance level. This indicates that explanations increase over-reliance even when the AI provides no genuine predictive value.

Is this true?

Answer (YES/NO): NO